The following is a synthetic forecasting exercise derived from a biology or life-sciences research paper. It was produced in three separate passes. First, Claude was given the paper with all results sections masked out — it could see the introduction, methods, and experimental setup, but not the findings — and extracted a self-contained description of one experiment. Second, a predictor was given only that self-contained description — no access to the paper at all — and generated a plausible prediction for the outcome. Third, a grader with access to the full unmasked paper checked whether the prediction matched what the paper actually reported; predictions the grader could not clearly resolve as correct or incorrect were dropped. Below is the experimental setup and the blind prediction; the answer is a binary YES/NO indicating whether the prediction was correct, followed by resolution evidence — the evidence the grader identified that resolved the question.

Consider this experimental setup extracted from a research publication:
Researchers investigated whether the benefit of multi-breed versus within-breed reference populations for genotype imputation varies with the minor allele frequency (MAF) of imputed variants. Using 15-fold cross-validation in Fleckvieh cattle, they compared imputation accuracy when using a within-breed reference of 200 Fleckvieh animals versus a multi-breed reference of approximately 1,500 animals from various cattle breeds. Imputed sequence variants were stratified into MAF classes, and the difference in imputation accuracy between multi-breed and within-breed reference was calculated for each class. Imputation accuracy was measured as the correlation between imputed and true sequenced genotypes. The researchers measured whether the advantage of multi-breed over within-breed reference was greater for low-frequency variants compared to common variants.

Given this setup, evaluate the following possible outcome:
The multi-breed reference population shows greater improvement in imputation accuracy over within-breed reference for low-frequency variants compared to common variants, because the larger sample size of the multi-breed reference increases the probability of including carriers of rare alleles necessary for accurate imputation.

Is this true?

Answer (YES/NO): YES